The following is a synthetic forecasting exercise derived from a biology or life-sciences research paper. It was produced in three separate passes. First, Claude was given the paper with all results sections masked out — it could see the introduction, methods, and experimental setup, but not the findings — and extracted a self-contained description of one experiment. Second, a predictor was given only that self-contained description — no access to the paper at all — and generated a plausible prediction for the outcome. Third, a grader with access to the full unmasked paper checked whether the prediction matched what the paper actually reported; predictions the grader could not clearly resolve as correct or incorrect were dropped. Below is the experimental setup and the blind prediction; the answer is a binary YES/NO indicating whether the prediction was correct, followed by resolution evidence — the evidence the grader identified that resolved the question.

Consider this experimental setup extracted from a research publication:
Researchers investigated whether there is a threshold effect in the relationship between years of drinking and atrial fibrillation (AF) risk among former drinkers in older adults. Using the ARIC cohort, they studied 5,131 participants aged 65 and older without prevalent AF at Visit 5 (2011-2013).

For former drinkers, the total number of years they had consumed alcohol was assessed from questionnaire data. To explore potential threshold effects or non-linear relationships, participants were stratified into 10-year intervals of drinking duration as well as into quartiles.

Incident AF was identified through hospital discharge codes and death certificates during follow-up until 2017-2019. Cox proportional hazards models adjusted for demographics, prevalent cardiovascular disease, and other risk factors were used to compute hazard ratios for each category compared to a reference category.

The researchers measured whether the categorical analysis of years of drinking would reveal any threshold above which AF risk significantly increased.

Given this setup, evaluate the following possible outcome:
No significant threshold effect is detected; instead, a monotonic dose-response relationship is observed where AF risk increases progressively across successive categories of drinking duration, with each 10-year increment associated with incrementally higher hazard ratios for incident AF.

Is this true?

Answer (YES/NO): NO